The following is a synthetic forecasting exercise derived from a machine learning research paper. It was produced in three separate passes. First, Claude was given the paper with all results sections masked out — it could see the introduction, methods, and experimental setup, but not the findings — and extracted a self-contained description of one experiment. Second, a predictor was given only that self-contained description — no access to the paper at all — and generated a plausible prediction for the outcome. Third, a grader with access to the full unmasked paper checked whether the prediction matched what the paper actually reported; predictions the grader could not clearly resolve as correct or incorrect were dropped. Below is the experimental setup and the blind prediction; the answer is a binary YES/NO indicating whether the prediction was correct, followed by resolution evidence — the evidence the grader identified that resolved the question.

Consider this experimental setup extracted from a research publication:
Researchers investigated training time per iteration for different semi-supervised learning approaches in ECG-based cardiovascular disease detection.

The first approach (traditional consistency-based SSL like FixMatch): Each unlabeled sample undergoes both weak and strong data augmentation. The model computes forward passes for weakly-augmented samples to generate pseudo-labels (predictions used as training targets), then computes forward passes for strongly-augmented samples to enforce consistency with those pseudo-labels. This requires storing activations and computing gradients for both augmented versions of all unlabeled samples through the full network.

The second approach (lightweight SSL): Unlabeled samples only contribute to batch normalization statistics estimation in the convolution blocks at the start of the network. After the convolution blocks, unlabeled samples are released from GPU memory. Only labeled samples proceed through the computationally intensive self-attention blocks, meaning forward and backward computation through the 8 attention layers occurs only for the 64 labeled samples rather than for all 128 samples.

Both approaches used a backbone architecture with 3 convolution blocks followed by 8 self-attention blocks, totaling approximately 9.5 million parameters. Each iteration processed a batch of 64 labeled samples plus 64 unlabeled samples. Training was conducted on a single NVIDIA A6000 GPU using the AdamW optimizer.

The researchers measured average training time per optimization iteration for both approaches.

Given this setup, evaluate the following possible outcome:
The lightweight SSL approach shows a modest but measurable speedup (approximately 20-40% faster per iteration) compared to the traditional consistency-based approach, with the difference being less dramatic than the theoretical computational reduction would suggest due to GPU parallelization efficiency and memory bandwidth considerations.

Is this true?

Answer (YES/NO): NO